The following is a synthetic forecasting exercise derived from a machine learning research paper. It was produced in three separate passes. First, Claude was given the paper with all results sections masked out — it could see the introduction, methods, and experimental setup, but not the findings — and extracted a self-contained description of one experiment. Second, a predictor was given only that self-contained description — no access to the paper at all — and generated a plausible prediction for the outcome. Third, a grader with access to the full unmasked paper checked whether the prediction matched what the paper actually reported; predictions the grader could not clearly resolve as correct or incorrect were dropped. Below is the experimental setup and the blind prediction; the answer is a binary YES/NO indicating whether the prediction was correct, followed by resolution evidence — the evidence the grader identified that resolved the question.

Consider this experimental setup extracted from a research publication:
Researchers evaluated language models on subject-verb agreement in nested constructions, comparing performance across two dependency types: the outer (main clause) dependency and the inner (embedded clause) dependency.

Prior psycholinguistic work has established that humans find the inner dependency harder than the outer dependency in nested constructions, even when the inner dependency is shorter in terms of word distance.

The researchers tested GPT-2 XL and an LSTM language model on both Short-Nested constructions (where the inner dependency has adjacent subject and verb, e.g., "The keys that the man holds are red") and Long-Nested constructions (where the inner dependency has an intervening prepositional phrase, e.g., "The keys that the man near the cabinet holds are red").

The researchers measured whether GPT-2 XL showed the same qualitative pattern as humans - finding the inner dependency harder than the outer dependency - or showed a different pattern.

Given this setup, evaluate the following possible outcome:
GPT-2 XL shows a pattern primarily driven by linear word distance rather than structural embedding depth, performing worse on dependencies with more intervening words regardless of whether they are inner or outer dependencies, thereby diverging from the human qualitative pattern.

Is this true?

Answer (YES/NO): NO